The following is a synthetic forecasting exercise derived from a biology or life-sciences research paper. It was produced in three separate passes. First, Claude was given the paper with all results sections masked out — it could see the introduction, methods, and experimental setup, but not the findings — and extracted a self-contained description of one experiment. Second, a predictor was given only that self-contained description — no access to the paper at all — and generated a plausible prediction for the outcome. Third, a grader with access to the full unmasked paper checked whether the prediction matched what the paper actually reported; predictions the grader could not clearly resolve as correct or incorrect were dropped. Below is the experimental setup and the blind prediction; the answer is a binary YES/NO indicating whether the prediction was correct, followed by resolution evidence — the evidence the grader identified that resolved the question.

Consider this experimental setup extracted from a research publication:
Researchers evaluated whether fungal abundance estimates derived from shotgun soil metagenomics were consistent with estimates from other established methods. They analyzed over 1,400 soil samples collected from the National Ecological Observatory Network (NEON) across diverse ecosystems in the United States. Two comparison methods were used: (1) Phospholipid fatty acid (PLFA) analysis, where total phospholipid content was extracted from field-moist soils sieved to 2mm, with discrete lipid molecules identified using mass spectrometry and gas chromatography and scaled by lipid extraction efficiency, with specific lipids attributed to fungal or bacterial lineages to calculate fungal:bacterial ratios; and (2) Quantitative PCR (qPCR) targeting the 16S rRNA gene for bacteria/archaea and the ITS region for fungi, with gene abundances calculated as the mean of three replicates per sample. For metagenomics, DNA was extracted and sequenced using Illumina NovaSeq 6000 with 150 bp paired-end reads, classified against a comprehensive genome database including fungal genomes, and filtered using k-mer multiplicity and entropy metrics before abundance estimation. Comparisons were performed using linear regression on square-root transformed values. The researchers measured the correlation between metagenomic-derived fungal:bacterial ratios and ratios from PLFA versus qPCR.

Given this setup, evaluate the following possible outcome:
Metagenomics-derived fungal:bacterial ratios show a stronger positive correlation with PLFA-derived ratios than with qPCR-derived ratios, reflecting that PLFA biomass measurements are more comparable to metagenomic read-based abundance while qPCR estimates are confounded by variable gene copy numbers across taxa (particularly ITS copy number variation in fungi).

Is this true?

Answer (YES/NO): NO